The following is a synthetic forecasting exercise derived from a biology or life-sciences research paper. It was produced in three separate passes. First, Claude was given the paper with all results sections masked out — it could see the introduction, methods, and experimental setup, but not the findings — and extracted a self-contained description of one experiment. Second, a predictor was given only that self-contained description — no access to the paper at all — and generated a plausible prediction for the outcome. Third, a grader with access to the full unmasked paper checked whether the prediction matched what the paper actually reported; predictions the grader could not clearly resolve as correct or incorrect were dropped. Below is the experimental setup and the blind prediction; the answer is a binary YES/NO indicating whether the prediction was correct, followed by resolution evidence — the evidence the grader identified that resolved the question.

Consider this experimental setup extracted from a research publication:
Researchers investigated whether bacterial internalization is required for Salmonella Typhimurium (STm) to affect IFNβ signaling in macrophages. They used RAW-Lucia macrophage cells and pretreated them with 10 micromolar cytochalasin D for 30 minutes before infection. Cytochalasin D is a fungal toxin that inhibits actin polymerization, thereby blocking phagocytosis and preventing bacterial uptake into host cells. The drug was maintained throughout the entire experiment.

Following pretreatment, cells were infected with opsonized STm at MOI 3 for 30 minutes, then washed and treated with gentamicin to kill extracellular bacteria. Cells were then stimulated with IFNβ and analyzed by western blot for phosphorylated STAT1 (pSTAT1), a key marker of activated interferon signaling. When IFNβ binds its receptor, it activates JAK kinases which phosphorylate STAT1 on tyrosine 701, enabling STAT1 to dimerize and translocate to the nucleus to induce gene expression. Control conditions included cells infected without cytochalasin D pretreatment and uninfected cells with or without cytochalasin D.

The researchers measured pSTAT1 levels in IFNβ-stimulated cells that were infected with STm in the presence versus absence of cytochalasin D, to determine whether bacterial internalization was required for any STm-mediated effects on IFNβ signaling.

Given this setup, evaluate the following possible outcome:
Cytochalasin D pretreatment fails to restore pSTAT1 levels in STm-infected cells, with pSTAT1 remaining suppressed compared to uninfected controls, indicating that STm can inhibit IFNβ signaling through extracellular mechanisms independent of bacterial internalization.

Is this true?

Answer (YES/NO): YES